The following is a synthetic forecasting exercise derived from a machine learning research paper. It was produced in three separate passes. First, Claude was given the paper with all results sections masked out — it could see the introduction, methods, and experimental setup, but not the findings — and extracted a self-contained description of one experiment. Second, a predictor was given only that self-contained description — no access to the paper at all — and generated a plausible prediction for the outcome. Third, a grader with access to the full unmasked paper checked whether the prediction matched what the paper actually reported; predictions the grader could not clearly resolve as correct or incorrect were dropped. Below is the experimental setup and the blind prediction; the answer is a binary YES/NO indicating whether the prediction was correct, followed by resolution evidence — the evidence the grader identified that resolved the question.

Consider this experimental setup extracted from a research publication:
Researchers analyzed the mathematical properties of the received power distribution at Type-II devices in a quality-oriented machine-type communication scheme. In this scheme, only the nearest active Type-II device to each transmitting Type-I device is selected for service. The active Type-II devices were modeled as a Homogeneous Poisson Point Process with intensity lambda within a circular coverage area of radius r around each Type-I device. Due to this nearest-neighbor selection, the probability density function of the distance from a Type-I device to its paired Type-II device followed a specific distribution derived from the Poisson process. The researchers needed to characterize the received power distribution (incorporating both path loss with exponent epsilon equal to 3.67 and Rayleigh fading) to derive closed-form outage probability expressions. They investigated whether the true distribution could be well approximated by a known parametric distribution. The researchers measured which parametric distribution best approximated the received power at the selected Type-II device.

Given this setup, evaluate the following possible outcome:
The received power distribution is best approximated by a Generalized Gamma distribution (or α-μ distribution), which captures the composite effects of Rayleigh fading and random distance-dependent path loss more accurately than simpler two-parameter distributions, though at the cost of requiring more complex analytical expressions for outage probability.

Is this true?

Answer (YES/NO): NO